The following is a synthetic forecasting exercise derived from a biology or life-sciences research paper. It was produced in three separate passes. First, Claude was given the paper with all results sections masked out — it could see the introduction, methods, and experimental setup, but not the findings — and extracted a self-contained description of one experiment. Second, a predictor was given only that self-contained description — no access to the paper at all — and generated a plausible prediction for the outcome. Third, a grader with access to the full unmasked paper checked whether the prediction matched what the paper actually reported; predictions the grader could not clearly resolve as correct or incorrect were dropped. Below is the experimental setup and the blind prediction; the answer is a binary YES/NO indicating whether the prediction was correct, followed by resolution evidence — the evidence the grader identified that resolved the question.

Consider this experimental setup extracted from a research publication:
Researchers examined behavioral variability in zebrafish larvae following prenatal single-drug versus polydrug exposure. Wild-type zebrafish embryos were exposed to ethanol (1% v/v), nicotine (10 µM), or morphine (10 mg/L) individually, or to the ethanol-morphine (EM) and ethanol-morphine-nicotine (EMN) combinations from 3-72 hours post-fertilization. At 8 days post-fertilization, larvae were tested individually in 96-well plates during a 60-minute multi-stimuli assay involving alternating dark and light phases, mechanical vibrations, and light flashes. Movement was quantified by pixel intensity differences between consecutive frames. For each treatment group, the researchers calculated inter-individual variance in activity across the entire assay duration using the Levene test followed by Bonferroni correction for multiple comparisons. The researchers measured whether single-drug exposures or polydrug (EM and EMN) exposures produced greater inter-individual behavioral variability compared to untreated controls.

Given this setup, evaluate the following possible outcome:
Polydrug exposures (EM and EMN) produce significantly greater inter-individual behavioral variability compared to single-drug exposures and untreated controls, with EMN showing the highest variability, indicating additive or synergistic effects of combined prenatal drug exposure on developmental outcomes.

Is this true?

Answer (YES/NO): NO